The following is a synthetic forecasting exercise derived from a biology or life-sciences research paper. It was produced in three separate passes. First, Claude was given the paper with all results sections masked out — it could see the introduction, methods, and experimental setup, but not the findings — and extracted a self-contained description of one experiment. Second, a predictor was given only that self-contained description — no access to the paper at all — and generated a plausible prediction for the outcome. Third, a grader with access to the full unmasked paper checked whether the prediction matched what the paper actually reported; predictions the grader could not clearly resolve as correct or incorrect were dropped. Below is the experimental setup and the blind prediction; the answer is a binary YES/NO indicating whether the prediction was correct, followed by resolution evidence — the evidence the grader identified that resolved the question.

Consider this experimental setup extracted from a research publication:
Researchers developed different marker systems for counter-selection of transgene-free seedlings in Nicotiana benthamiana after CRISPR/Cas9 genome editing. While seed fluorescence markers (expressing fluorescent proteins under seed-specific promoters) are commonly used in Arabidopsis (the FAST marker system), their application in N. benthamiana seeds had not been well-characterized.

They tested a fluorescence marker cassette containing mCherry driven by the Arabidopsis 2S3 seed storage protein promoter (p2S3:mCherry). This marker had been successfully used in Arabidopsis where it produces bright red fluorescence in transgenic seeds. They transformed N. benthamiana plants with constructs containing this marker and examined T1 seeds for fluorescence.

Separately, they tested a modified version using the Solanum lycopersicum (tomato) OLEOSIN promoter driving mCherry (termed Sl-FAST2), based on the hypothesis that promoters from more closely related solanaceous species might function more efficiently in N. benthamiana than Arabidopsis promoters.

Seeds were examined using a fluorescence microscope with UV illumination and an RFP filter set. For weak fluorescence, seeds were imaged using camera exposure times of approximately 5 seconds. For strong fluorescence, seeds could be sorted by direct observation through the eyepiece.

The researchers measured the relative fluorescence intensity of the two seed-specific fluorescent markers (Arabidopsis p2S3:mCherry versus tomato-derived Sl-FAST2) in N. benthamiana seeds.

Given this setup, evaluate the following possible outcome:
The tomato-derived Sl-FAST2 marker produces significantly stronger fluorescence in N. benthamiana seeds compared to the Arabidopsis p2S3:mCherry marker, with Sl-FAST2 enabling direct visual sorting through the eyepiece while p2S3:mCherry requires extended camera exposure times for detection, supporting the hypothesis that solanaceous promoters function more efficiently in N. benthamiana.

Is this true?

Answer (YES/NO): YES